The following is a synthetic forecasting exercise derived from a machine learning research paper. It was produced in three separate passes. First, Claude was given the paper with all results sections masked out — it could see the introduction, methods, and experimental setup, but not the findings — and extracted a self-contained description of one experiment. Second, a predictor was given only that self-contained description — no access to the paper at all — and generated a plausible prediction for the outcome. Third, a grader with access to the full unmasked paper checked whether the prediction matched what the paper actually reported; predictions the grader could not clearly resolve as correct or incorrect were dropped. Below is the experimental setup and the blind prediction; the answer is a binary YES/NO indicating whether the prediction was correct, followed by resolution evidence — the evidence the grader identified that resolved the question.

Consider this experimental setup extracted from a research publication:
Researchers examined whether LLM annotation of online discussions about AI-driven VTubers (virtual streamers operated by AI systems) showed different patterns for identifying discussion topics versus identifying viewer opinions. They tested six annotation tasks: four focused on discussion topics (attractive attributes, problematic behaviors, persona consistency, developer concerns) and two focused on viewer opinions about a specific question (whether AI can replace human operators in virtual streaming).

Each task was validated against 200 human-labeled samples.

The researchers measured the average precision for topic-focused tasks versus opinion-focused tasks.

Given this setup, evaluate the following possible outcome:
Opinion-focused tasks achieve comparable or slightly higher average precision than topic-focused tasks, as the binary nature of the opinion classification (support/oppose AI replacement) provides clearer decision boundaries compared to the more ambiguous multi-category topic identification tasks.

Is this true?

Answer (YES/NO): NO